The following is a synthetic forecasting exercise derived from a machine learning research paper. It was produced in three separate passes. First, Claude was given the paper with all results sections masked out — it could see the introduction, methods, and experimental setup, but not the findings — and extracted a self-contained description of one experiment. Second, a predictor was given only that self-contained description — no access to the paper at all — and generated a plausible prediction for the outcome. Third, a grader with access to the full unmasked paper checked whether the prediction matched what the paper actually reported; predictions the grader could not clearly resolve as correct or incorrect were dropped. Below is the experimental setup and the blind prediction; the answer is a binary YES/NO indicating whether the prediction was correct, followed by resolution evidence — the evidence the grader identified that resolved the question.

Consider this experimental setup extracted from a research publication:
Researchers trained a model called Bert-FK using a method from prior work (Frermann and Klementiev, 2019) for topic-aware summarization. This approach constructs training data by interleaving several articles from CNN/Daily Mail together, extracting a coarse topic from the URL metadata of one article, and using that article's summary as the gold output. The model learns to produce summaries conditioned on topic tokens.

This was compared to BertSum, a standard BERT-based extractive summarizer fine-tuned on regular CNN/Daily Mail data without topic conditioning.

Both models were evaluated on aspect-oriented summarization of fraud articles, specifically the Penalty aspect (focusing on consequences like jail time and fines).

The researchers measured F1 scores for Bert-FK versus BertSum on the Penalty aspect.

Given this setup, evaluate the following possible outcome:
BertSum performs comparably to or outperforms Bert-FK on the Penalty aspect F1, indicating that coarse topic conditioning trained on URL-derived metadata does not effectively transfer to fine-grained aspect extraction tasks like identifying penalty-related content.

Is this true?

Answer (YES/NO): YES